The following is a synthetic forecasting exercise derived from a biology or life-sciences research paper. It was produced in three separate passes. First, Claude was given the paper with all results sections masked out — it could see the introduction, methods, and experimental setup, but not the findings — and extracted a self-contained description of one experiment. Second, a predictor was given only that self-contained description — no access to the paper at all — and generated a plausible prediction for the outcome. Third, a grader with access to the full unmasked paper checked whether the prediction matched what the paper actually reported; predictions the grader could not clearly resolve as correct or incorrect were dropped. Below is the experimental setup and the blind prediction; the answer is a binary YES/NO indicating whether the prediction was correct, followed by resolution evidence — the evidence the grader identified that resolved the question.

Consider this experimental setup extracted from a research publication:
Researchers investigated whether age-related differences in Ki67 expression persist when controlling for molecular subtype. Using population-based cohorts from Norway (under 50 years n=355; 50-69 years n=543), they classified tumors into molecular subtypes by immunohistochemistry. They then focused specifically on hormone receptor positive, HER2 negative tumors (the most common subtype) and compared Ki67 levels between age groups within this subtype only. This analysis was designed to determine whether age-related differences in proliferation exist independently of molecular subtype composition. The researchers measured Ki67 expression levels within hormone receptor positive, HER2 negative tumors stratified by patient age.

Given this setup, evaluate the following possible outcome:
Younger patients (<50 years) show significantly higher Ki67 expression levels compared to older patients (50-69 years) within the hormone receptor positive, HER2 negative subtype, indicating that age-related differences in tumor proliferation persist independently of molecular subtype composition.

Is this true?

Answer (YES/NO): YES